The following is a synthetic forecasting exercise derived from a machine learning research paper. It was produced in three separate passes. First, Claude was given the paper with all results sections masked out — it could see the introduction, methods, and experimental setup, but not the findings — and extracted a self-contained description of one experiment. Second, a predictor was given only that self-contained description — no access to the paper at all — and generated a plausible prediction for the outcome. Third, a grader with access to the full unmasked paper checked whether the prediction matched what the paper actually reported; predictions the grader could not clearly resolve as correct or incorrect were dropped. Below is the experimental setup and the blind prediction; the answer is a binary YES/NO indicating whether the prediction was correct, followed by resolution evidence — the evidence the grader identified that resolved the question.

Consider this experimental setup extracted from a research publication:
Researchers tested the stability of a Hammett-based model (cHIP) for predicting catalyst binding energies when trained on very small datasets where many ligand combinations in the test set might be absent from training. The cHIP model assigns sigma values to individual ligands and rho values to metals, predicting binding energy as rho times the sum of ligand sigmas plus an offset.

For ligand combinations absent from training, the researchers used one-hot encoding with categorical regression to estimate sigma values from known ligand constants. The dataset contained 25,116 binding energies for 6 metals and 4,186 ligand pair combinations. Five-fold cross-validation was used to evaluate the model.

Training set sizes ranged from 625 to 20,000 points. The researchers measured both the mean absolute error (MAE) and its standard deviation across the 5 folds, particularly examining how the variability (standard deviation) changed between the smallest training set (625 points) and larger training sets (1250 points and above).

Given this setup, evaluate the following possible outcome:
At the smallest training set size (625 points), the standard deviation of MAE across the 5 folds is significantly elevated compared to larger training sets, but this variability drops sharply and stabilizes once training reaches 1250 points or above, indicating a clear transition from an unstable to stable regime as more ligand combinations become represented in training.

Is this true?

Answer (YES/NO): YES